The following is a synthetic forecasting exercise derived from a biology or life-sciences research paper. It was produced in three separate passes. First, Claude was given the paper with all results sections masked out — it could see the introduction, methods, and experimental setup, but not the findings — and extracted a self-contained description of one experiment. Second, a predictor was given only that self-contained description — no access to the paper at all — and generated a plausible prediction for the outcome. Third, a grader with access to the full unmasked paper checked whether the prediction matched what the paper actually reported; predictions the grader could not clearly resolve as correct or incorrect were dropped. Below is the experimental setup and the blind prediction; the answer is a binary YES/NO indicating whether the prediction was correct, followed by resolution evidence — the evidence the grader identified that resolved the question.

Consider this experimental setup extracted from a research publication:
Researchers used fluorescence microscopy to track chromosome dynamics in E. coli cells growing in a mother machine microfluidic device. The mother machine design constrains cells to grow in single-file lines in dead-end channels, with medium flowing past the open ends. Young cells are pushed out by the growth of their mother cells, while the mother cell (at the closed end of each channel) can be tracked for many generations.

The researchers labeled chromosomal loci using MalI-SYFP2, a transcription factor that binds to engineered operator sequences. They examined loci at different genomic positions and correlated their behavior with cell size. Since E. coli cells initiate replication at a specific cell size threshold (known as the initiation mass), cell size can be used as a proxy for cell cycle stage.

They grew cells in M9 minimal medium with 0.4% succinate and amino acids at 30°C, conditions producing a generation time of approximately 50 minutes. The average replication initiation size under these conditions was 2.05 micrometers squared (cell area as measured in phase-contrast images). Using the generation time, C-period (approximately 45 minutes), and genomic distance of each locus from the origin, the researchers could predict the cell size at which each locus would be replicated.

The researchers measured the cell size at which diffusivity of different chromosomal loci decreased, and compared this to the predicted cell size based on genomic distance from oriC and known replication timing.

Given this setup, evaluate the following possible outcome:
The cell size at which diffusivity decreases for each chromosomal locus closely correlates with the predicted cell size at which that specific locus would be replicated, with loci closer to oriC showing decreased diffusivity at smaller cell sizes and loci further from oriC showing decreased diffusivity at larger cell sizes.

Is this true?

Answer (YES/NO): YES